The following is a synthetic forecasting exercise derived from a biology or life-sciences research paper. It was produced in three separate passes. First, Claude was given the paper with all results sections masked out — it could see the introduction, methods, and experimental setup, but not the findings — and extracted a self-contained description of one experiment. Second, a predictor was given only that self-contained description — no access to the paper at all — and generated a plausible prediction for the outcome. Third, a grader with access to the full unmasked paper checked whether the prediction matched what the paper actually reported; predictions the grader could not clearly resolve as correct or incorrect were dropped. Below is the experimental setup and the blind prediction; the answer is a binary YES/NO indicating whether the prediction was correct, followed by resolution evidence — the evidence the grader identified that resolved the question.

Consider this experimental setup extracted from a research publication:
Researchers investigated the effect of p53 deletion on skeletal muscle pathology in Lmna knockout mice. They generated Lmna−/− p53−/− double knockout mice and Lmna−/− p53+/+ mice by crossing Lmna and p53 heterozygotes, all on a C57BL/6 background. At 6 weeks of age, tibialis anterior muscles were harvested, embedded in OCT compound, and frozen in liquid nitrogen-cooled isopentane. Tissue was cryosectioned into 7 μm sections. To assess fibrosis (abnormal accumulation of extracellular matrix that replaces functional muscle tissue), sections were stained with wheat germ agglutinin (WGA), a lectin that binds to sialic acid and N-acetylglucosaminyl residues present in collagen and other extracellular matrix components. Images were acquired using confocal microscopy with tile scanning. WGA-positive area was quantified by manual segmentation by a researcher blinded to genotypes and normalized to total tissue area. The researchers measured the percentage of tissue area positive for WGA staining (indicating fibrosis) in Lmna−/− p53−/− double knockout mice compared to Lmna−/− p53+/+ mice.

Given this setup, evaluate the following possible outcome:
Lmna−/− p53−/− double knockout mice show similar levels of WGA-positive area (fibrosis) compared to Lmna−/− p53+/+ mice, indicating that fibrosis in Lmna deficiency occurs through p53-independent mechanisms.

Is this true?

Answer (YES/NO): YES